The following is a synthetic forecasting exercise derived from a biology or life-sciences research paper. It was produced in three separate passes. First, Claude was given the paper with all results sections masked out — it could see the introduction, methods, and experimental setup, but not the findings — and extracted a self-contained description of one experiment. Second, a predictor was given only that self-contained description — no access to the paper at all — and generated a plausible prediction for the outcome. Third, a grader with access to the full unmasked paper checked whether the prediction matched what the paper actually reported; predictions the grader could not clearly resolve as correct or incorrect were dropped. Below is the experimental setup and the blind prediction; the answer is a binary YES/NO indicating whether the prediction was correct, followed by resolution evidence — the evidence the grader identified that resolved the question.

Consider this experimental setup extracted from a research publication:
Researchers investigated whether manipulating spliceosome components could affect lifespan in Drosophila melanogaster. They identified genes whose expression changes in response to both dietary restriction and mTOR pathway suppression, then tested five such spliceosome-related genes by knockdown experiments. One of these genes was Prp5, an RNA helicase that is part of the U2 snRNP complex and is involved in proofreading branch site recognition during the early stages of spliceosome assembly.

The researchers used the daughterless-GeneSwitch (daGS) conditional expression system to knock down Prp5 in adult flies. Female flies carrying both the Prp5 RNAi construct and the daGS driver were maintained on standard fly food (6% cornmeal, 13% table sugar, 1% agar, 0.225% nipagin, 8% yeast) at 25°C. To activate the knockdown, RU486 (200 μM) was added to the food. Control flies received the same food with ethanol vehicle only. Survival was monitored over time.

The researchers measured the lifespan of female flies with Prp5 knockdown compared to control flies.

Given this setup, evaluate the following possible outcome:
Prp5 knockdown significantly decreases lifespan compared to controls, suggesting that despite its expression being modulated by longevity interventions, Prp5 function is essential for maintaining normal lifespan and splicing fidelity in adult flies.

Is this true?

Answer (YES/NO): YES